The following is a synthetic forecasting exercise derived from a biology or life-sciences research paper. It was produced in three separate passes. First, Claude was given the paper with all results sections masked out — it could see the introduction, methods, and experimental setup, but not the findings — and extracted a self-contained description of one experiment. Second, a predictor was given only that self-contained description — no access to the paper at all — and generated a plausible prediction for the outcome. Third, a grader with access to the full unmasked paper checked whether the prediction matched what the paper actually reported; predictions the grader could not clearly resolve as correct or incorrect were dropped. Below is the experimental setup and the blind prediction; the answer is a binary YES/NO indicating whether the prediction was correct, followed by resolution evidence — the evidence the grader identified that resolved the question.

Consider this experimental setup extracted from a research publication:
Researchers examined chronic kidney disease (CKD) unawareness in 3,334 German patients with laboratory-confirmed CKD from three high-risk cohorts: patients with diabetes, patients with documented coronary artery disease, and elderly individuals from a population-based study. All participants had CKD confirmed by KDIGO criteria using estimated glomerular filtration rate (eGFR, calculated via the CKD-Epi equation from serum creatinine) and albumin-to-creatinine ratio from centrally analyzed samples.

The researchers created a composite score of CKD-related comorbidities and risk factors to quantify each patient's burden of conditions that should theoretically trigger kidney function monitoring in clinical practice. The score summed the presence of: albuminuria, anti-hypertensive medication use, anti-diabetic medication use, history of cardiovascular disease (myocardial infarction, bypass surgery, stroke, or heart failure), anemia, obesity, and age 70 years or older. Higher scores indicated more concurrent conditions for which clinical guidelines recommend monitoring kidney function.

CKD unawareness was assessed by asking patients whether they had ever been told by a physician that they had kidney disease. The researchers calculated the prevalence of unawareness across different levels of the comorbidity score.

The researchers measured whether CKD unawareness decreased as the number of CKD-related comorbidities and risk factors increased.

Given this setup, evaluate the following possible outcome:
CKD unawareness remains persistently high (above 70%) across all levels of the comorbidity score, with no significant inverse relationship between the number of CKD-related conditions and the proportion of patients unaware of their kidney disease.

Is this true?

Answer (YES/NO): NO